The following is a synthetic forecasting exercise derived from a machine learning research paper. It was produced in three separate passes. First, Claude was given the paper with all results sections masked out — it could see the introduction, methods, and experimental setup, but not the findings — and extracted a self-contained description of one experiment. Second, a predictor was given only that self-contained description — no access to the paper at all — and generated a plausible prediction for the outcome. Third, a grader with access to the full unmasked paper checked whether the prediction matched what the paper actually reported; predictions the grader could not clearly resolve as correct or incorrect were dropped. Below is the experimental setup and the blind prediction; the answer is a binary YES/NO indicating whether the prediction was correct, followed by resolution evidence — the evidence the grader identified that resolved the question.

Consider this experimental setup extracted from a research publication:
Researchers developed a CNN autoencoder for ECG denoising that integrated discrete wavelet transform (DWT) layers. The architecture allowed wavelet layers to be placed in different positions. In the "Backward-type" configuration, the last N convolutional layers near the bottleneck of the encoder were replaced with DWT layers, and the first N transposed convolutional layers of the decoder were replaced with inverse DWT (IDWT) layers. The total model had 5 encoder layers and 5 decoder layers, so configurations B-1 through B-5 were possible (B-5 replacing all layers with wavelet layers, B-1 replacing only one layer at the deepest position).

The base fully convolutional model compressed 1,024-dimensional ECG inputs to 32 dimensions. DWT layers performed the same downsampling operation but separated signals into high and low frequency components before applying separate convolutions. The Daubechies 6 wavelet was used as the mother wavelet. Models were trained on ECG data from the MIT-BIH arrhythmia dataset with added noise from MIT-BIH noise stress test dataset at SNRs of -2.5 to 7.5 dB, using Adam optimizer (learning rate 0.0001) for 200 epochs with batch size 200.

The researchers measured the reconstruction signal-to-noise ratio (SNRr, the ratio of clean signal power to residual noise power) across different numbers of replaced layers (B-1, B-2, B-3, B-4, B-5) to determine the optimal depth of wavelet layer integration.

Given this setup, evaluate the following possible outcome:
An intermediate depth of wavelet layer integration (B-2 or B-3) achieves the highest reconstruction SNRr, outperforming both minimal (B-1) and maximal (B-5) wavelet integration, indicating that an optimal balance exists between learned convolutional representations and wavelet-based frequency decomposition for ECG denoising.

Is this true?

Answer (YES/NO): NO